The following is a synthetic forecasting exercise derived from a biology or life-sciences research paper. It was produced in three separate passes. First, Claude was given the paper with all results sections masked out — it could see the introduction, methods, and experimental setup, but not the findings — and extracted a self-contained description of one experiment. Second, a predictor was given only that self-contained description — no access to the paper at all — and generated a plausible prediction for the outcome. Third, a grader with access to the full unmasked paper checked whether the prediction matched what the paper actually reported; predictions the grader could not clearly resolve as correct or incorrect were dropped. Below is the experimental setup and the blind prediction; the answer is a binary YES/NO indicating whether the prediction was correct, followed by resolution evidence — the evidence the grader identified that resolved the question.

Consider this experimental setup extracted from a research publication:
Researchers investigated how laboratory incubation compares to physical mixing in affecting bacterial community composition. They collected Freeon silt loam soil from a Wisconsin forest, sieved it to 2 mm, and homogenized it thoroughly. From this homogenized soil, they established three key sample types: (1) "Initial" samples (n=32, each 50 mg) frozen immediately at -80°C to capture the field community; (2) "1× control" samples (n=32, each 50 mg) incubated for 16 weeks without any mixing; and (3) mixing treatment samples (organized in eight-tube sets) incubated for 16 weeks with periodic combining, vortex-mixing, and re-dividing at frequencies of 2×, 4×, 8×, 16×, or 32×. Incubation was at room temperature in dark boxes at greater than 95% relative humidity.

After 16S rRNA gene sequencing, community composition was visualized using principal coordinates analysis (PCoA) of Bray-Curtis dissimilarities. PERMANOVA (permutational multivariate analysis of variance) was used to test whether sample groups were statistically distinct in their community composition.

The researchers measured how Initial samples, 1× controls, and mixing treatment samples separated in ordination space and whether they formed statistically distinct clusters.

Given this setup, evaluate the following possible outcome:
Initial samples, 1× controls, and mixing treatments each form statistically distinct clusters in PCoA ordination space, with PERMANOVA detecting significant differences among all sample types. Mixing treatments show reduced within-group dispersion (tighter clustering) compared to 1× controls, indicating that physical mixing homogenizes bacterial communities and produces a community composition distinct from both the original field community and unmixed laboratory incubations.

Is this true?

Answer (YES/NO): NO